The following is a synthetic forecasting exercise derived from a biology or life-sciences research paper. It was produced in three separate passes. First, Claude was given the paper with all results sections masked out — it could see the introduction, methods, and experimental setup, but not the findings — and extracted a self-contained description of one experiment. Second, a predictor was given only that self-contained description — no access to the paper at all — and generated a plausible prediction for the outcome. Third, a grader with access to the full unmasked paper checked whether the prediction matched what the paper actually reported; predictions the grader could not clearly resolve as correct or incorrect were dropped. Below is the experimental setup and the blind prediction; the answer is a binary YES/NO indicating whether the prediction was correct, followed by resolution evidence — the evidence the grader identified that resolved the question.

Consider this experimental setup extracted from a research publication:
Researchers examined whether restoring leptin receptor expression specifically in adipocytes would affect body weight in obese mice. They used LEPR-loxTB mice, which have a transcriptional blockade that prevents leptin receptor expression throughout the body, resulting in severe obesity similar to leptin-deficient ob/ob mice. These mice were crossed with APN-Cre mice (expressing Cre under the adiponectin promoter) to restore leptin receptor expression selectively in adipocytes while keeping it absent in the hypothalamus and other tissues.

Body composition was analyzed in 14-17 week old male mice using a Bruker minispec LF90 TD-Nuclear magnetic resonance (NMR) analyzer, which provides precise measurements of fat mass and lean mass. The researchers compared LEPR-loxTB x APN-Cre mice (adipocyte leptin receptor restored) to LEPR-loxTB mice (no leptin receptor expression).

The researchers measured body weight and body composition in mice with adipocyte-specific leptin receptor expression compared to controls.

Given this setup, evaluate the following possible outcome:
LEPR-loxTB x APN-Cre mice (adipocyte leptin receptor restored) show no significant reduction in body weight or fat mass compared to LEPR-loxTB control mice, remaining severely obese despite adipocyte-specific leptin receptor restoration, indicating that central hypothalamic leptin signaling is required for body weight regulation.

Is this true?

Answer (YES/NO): YES